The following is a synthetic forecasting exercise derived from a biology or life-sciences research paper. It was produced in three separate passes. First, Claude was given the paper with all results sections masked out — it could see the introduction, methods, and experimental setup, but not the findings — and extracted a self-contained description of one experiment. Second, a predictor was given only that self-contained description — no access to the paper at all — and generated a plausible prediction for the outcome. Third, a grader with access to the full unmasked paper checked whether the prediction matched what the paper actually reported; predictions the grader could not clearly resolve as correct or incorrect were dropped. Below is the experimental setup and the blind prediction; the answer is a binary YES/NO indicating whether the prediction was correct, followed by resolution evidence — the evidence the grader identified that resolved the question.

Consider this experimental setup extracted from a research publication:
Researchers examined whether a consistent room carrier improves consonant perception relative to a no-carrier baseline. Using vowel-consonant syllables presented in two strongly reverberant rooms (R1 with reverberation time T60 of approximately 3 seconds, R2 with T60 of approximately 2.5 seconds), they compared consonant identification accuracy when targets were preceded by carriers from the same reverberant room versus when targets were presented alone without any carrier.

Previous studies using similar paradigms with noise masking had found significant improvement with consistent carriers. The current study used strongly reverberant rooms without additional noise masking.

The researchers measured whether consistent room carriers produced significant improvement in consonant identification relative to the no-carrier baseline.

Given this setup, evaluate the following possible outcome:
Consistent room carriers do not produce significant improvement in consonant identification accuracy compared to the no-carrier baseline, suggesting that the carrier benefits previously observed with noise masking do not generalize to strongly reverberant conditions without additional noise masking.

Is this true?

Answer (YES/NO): YES